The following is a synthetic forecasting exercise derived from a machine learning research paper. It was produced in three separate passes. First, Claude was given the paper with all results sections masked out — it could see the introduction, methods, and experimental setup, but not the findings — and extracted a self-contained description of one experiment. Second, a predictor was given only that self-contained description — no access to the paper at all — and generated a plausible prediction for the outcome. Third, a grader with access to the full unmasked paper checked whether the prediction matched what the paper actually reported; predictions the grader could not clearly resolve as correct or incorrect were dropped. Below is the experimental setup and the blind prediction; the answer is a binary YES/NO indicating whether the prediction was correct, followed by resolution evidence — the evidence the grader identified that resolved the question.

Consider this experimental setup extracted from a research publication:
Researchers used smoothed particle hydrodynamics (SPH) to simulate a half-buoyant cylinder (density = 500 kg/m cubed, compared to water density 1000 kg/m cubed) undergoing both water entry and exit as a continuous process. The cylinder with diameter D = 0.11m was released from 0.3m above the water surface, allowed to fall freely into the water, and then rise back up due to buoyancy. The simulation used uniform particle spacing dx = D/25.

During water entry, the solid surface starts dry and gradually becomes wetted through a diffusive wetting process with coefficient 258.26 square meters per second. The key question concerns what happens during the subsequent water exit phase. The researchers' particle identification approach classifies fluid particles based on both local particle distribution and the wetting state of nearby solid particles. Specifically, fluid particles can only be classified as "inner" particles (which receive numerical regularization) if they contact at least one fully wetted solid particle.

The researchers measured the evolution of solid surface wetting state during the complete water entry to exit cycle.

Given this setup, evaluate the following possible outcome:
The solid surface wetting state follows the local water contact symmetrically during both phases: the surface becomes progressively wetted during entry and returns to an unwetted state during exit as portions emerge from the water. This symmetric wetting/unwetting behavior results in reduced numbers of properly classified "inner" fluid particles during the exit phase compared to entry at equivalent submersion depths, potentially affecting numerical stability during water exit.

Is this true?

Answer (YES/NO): NO